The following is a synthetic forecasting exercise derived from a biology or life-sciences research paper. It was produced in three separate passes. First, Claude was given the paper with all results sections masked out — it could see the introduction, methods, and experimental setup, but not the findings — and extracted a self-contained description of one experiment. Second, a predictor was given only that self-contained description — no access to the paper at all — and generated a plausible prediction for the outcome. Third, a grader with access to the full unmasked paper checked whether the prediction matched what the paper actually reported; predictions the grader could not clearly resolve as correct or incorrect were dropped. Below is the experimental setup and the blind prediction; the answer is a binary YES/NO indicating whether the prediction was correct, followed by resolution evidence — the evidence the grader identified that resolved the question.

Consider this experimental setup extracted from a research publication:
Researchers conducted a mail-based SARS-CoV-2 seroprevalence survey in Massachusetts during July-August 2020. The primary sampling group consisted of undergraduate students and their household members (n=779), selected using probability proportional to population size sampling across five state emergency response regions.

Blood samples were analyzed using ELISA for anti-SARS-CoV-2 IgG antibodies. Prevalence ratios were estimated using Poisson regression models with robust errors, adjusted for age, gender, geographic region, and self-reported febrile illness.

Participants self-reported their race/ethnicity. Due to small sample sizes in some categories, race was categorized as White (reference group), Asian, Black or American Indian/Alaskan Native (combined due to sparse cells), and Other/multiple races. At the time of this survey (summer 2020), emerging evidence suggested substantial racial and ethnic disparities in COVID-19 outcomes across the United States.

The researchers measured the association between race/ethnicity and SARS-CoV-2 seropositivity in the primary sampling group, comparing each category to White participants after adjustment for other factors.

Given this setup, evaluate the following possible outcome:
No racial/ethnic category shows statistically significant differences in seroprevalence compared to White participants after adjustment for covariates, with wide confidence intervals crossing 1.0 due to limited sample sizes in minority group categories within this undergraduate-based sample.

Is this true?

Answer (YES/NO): NO